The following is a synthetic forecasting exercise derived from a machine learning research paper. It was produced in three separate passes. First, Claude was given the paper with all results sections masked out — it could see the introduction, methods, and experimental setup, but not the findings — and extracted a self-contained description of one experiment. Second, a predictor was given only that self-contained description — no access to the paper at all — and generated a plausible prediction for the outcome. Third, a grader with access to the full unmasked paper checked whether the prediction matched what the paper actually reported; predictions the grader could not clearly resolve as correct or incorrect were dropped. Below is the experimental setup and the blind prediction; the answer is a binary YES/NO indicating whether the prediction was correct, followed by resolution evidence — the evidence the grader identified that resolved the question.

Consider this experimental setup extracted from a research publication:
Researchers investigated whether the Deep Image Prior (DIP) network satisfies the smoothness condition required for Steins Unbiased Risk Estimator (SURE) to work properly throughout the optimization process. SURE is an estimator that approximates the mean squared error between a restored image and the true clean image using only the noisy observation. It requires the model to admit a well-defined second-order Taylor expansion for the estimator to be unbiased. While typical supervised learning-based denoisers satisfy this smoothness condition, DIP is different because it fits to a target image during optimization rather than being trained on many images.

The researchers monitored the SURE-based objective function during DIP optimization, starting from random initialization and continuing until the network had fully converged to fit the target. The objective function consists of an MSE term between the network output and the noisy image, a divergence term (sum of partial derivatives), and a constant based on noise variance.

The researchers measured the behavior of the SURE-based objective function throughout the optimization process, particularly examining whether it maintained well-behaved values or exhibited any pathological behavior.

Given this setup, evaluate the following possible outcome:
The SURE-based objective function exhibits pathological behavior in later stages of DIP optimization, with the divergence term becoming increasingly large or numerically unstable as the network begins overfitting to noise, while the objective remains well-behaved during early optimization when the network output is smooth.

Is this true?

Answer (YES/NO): YES